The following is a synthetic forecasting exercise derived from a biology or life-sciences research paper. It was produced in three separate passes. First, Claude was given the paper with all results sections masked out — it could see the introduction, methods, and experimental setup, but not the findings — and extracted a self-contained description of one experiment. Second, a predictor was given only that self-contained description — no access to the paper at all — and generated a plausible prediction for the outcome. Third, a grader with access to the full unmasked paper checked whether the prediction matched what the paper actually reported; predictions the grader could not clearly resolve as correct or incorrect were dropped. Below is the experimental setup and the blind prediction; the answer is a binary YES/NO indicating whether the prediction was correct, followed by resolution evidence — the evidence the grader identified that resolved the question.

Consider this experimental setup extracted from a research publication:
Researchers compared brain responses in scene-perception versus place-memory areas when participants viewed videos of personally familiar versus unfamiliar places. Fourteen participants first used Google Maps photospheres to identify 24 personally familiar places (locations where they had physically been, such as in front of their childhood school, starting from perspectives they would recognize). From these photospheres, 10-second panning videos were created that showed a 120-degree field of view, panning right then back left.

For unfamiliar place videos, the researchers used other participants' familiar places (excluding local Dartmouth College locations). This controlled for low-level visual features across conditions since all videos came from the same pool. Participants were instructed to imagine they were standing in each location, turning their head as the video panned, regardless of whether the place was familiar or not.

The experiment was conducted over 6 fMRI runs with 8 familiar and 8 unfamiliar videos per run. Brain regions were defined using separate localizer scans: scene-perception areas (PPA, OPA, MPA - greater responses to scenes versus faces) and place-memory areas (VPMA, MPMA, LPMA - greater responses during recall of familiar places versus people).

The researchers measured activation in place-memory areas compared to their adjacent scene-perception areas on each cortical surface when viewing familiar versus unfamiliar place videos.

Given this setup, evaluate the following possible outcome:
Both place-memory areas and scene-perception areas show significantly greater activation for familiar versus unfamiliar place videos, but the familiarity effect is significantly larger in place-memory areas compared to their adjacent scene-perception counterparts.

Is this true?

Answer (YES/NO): YES